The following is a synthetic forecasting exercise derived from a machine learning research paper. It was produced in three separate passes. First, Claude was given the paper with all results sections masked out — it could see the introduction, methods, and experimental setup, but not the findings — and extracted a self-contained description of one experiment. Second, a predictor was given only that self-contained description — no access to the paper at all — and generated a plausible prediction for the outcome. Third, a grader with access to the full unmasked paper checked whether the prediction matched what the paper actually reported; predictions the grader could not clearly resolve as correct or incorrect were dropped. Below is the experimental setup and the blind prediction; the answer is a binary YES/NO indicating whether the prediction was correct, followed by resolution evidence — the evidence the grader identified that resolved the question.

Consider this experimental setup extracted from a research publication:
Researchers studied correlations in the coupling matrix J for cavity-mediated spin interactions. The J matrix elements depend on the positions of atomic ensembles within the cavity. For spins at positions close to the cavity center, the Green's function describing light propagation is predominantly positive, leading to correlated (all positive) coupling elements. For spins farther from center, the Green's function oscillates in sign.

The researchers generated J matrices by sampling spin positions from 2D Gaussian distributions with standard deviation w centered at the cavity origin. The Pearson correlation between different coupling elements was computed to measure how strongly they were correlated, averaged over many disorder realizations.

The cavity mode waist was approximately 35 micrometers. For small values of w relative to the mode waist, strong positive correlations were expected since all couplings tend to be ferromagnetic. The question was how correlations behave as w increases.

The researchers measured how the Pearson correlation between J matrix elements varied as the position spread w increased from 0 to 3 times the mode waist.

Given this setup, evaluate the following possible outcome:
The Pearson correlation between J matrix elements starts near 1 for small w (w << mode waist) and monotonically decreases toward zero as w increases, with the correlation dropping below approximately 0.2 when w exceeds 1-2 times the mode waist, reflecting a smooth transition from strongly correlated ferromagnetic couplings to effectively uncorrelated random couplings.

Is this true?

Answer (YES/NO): NO